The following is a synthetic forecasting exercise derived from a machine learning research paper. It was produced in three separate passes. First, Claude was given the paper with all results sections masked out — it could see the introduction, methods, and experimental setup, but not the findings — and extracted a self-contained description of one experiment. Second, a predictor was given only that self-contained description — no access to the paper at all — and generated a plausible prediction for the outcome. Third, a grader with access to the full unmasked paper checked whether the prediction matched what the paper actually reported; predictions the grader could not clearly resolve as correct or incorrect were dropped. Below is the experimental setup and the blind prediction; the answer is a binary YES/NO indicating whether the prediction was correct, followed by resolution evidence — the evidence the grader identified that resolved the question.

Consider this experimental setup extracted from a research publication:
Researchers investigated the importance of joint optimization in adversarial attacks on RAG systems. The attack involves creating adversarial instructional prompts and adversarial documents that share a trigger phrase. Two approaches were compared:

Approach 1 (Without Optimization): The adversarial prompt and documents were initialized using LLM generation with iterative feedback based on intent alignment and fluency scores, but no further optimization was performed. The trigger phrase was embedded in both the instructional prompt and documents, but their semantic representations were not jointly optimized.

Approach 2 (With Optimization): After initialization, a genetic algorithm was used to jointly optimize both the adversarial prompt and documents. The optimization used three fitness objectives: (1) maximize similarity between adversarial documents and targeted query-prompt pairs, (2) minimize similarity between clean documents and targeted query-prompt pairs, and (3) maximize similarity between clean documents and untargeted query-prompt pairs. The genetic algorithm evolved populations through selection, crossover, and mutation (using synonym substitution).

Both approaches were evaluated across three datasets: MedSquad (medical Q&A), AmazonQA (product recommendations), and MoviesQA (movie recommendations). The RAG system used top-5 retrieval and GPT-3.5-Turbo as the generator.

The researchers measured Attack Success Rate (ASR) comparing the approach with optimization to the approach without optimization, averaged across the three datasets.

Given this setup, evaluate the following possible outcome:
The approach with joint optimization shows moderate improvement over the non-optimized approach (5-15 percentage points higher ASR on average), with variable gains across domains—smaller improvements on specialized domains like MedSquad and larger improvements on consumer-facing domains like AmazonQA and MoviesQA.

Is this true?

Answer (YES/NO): NO